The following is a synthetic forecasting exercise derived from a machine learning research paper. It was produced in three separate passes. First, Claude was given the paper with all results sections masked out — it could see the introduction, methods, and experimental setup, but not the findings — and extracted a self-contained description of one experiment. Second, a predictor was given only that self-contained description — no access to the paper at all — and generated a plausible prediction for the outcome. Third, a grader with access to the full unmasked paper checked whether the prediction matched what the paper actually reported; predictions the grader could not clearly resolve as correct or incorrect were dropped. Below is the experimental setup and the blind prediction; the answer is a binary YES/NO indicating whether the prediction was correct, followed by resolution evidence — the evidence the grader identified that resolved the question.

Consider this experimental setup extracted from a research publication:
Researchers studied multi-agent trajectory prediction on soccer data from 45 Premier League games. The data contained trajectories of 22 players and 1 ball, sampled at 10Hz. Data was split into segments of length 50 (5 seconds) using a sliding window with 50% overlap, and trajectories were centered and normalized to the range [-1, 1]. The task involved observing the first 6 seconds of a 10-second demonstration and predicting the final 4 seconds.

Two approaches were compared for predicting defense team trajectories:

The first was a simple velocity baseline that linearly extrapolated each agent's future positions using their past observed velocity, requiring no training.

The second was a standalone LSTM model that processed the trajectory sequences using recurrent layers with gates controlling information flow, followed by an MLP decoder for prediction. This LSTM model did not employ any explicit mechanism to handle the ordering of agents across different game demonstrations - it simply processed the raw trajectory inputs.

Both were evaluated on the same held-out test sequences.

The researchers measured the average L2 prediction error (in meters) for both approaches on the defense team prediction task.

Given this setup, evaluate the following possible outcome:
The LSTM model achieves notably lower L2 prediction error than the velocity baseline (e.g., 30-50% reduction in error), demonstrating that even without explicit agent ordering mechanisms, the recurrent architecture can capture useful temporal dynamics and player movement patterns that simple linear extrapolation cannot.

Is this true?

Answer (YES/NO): NO